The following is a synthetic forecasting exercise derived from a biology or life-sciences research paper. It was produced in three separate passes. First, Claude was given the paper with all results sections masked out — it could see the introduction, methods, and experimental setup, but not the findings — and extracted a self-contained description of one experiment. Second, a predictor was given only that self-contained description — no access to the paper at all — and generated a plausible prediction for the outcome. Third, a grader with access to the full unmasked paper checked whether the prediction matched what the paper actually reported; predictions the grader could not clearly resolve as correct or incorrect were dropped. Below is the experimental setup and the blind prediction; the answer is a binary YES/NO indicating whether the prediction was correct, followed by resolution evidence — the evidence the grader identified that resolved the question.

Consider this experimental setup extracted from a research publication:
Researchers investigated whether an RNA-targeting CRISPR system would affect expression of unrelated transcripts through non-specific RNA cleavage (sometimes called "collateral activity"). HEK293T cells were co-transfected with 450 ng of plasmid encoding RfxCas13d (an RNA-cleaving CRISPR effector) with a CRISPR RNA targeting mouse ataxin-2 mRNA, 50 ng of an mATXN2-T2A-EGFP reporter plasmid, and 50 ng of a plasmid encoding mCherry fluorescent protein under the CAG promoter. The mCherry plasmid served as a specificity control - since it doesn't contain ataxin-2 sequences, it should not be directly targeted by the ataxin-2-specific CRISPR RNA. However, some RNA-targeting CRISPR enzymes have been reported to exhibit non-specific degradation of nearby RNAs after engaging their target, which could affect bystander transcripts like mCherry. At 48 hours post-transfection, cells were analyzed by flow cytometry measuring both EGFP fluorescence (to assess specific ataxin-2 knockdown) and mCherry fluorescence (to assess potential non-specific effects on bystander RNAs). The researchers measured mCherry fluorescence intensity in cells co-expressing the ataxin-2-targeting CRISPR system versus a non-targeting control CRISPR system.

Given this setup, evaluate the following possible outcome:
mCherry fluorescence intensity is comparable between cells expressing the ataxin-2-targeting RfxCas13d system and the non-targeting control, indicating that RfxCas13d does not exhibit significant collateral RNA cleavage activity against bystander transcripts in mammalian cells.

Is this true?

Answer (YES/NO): NO